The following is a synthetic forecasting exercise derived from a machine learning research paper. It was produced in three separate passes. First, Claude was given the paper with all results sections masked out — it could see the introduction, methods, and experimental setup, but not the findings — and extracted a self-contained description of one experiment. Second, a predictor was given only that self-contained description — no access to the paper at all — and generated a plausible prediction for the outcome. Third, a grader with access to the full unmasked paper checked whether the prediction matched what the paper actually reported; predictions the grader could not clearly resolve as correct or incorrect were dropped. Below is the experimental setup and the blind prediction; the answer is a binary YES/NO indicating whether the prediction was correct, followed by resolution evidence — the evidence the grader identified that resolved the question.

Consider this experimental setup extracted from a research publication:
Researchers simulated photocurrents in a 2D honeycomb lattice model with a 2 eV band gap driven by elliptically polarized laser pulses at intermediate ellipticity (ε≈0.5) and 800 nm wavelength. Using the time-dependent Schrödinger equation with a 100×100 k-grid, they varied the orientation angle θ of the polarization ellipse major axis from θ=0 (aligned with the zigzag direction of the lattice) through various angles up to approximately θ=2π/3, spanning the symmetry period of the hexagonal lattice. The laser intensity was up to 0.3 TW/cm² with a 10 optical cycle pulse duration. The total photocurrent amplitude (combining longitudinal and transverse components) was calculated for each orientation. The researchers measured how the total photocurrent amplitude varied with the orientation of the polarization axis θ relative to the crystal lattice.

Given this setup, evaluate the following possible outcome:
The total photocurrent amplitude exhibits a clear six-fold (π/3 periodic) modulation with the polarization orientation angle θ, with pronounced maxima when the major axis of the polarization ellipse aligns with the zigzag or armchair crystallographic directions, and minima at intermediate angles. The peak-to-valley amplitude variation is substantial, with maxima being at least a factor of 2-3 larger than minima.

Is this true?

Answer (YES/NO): NO